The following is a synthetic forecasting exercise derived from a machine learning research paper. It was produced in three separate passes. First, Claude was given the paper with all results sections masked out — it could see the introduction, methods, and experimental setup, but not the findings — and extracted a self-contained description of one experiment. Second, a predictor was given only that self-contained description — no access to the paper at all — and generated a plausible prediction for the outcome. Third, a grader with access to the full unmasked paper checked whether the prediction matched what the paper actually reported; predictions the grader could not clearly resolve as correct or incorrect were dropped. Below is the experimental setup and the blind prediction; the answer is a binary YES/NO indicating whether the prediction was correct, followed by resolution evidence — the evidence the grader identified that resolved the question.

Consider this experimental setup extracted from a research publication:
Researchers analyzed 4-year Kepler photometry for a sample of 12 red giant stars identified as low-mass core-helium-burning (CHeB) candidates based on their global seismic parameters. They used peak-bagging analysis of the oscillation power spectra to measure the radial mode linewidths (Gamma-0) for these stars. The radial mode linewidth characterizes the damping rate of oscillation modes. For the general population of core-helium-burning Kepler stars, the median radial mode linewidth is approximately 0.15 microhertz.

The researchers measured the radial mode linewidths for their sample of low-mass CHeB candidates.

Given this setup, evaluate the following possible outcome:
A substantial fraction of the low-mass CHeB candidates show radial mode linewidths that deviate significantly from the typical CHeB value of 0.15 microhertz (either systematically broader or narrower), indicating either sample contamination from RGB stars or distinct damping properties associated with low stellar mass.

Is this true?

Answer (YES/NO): NO